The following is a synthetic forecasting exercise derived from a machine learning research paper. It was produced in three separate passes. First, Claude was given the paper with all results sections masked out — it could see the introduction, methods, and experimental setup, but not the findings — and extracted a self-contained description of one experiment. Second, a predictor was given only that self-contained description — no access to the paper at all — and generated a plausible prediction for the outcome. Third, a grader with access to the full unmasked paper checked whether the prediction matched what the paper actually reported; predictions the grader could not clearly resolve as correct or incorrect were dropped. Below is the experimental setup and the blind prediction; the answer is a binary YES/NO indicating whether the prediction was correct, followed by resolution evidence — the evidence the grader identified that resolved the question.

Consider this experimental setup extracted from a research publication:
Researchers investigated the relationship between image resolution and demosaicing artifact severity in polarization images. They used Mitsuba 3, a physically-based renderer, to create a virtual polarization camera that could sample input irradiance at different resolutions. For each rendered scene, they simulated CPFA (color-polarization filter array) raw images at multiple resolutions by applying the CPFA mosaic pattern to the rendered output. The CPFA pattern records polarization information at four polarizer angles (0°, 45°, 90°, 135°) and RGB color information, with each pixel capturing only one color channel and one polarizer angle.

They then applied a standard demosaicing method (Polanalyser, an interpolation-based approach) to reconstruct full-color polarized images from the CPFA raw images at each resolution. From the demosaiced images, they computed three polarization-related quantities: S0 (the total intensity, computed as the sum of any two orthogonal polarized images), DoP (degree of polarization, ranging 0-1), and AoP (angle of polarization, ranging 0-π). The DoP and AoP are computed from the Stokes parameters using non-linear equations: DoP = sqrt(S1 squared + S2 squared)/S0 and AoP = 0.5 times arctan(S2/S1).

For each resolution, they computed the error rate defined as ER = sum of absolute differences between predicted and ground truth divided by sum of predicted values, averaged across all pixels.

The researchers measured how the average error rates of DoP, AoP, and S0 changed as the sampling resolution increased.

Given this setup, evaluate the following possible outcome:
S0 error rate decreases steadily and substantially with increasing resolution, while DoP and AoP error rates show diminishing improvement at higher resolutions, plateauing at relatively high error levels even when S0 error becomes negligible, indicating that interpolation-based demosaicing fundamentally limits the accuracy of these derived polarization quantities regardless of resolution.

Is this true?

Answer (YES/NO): NO